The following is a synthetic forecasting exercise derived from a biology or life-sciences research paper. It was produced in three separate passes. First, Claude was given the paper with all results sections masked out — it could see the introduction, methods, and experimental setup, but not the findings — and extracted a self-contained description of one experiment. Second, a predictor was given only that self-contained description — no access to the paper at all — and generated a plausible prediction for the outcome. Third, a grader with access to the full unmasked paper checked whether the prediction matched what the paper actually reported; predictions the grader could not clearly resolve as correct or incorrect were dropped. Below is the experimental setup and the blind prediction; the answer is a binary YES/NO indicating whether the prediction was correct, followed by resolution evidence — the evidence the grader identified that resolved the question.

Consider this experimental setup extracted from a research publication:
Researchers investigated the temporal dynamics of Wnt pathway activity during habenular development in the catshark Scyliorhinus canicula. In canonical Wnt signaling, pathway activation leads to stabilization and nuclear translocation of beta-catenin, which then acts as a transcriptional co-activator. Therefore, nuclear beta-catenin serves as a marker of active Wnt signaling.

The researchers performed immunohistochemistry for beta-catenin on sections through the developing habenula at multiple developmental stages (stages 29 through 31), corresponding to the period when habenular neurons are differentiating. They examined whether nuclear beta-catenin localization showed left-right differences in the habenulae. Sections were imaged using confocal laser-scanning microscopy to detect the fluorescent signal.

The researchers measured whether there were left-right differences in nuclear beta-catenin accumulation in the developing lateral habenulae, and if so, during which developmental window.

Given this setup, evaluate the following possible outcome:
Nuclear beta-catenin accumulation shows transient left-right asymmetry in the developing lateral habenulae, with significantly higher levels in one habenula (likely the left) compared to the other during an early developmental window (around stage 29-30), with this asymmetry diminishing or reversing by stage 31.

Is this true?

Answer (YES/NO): NO